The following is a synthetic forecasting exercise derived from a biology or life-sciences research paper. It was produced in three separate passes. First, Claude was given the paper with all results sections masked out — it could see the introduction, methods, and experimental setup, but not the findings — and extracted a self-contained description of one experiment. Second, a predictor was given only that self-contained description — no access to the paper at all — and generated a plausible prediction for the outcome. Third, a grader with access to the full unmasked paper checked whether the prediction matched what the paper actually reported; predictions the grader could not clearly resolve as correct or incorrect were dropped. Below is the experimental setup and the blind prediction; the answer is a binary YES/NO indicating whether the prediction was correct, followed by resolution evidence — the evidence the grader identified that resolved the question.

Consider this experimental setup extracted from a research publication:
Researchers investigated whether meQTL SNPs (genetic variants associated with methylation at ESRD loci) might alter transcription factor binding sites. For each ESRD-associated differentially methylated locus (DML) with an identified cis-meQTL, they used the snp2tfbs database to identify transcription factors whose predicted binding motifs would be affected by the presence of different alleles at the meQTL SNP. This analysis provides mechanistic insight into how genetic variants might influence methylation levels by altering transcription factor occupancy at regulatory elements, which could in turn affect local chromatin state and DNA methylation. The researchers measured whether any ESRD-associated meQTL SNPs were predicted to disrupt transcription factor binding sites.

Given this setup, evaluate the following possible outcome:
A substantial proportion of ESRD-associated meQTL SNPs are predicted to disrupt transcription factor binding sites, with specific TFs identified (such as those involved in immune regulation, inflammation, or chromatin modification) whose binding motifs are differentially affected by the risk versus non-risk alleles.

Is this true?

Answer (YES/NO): YES